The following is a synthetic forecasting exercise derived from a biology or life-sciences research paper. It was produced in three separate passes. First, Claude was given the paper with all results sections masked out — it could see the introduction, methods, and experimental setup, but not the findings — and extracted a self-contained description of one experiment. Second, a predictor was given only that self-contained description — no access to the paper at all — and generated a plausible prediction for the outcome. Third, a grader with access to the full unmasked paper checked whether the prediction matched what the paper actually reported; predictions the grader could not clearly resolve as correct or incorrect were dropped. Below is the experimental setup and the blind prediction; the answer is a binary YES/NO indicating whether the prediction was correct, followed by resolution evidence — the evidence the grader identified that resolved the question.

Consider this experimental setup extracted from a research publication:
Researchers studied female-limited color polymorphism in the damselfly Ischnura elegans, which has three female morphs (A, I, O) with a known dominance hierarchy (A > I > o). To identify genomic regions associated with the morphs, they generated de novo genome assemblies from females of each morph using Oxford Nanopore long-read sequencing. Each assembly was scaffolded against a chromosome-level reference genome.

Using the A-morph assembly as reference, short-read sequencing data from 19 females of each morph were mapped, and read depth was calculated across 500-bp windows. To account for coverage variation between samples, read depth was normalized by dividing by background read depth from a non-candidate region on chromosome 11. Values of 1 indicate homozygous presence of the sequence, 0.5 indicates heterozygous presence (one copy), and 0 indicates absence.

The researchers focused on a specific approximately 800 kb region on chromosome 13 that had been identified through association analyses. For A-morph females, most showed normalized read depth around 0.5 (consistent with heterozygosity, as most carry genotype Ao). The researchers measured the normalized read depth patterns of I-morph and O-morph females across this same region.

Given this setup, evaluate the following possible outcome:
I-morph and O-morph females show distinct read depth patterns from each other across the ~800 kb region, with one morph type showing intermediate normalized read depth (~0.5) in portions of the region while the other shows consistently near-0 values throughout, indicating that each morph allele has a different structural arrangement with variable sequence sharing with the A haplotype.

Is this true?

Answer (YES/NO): YES